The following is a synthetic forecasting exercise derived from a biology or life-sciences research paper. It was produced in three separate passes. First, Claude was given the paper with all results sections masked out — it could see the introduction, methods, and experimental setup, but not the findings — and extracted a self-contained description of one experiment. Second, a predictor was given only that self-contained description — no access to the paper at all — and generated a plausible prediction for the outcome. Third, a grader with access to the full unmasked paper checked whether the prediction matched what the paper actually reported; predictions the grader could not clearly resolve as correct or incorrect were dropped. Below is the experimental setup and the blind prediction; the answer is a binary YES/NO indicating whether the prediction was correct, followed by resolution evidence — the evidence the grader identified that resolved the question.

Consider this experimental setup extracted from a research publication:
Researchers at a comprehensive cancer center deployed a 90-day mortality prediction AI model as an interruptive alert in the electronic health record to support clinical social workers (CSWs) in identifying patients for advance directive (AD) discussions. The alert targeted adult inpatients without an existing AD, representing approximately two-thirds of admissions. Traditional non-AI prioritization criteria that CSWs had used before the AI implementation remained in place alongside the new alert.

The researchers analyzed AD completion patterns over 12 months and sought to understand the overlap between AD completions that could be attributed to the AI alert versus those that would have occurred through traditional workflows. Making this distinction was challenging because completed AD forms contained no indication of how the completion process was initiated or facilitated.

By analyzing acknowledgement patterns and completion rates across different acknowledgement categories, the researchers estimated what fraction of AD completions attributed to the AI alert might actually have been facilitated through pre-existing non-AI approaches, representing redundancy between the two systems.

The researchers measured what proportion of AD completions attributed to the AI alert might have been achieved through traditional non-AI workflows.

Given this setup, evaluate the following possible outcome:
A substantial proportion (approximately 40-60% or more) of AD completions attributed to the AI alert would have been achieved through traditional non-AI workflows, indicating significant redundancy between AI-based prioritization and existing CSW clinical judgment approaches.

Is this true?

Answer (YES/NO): YES